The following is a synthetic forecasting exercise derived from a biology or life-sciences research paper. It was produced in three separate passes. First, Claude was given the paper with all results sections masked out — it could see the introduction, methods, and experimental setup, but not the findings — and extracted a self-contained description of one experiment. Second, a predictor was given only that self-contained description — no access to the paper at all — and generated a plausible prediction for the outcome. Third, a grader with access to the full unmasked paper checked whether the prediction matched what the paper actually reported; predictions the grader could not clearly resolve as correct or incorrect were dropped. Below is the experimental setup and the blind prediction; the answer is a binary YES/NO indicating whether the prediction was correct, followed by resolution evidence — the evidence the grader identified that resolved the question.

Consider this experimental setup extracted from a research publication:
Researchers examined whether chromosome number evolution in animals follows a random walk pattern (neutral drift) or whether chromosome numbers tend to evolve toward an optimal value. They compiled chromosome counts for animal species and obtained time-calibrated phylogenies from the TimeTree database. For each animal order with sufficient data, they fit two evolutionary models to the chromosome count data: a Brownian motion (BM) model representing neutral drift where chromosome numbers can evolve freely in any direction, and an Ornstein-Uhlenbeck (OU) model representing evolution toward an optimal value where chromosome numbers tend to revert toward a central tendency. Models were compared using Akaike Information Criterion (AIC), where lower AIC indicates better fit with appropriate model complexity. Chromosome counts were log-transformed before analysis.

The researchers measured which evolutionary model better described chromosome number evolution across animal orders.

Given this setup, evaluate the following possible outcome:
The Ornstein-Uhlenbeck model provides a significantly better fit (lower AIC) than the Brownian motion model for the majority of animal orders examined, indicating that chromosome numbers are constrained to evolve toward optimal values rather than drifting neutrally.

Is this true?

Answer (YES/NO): NO